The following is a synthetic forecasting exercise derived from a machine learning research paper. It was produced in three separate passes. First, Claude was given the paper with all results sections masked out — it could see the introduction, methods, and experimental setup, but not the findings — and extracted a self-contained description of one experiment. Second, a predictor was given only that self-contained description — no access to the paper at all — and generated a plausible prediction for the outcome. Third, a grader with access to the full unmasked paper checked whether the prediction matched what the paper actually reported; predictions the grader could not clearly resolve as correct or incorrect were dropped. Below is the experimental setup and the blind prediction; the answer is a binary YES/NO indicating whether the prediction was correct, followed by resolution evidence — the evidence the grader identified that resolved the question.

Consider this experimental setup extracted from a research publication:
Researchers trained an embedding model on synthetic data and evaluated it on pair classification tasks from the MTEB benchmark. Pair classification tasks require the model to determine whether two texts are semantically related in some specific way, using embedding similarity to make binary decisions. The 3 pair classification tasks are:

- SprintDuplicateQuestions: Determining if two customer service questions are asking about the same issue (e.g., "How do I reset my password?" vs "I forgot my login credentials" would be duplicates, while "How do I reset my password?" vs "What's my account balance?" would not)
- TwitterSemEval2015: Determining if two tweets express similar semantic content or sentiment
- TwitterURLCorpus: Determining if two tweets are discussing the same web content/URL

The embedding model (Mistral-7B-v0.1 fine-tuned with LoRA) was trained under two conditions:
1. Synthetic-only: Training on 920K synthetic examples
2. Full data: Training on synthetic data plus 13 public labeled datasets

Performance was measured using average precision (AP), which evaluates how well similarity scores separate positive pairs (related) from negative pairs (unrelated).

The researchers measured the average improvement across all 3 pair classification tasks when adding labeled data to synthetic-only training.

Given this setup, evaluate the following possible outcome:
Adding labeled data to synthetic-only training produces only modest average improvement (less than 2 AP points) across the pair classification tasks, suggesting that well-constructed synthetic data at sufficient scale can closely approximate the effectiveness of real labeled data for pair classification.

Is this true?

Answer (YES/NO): YES